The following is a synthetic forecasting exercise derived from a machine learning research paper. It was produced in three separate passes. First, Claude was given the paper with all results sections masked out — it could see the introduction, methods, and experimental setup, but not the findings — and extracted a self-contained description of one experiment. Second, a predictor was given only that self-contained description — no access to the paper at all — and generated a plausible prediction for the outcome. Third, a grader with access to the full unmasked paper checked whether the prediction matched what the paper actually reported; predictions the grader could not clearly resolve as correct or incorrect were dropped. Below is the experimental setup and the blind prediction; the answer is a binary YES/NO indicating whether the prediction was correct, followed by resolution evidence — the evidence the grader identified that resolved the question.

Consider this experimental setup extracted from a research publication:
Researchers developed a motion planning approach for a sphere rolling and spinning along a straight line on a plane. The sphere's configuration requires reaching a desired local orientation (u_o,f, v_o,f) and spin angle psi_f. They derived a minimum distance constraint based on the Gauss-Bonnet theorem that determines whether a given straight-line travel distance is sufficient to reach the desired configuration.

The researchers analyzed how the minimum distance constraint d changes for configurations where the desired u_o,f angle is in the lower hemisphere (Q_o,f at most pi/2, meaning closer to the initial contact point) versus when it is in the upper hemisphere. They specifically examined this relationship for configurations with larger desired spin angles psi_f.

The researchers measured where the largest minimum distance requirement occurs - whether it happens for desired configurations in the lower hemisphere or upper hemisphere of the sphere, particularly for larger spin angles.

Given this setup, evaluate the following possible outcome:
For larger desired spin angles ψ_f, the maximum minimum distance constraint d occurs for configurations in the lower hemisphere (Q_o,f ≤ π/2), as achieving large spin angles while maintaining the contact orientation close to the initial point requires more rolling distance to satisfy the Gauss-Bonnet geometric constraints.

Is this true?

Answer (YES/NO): YES